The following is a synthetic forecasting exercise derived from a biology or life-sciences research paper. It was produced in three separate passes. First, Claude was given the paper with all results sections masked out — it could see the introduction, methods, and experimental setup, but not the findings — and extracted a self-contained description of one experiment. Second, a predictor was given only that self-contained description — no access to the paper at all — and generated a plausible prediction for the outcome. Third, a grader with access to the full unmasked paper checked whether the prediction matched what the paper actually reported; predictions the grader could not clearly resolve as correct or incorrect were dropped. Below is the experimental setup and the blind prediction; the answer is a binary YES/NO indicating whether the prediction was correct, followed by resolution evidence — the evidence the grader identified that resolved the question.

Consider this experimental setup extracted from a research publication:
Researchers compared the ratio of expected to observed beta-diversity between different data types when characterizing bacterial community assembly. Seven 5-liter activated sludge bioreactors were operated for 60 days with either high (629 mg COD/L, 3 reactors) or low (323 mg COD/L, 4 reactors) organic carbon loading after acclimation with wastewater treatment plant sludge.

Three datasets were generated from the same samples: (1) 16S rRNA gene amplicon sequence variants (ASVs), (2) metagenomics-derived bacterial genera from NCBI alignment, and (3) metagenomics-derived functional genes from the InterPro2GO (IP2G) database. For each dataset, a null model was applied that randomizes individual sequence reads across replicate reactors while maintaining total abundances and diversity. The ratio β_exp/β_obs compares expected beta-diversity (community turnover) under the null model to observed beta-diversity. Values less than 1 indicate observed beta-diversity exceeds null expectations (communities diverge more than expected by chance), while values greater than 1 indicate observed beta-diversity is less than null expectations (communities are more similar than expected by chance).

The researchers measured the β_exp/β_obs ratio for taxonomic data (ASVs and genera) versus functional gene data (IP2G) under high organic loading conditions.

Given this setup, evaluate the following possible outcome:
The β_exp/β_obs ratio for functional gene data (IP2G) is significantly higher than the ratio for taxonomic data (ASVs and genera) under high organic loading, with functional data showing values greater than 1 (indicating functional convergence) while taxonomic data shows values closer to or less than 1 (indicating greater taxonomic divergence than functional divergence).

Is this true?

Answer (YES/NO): YES